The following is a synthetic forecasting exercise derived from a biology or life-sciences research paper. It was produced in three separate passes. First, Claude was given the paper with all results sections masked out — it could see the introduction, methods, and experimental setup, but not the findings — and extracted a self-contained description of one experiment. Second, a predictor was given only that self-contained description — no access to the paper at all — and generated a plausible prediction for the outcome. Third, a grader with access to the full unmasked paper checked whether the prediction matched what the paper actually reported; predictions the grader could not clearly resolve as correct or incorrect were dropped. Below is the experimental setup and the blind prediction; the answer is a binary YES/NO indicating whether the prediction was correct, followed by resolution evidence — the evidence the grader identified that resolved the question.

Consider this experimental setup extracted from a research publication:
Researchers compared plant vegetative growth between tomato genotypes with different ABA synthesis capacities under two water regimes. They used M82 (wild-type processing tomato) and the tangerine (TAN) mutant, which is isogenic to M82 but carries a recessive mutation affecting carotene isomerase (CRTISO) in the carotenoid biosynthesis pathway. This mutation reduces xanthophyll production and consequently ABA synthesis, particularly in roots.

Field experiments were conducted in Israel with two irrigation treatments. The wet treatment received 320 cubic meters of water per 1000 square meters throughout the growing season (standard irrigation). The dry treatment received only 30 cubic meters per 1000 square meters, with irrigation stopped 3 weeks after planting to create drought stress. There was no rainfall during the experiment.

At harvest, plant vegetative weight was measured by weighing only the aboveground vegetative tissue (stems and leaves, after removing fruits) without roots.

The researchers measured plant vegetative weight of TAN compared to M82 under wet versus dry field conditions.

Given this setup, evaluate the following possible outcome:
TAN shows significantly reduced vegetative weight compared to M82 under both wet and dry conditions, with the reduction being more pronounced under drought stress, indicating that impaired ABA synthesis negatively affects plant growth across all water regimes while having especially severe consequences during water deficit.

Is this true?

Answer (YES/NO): NO